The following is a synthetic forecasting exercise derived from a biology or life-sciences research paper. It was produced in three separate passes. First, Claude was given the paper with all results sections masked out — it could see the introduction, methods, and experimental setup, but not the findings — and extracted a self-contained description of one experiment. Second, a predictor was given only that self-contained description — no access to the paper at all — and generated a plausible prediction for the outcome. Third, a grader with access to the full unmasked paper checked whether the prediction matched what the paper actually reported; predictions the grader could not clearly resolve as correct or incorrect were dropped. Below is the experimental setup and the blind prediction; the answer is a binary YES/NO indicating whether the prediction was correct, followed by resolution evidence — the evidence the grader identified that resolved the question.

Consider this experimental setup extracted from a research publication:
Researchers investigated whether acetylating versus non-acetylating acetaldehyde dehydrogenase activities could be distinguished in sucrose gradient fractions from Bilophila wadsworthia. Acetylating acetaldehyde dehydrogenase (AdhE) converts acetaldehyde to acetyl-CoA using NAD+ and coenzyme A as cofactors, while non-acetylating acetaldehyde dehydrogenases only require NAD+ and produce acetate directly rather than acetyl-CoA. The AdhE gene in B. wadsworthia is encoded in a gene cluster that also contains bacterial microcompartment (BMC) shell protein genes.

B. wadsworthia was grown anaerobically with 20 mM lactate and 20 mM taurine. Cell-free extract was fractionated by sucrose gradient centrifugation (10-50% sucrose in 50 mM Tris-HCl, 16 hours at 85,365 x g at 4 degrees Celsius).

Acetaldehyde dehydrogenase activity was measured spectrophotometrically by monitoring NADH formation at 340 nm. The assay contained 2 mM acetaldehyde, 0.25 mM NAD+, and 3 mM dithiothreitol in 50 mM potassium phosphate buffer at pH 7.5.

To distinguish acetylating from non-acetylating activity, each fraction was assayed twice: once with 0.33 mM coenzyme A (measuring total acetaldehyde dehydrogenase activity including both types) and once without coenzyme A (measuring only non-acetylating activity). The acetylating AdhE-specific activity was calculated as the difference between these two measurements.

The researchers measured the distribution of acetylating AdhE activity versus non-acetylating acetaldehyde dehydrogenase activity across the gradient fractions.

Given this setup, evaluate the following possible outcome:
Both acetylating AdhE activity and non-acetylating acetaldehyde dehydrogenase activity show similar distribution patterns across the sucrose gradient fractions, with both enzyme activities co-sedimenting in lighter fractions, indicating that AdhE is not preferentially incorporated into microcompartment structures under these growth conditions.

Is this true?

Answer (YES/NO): NO